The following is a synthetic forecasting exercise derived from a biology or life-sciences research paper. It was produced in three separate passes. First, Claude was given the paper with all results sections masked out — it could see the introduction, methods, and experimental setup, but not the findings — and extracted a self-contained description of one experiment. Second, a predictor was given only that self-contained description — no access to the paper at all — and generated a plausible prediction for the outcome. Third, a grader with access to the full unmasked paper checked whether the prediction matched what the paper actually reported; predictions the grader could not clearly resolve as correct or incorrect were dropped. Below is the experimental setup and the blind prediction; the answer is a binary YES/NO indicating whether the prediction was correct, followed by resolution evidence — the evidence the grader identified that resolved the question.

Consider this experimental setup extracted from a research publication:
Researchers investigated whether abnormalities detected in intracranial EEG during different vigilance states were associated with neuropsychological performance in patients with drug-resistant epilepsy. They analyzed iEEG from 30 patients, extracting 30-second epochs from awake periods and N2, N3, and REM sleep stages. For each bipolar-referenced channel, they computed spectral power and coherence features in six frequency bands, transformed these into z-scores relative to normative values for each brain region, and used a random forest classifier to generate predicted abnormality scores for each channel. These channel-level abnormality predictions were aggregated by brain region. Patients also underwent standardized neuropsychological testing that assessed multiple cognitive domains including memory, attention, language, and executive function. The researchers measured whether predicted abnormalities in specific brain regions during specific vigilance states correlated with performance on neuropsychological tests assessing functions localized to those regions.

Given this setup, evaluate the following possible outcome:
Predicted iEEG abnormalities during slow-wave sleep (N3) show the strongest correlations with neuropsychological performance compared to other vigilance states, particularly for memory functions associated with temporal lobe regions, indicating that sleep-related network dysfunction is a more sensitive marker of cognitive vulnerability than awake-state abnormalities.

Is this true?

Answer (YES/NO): NO